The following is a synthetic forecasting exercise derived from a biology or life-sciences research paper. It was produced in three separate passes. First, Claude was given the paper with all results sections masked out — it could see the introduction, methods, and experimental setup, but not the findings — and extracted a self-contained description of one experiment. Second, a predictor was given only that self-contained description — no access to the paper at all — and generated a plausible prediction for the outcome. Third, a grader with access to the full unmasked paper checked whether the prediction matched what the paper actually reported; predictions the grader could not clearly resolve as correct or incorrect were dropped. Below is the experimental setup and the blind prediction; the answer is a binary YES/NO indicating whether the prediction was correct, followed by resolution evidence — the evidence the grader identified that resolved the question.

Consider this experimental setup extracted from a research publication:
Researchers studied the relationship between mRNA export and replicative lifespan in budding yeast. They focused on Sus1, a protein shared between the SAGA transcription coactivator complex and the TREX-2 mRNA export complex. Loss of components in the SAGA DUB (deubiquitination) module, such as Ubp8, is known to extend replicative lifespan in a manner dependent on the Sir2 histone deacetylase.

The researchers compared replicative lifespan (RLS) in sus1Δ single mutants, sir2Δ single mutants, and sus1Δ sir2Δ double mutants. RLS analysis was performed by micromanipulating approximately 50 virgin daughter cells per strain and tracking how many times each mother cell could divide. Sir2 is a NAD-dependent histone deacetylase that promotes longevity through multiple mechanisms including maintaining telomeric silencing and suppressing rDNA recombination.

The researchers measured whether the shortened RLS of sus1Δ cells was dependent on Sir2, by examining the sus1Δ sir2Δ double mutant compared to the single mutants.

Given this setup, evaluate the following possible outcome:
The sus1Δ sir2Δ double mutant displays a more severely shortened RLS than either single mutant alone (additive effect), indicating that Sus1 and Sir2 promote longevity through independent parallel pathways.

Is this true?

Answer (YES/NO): NO